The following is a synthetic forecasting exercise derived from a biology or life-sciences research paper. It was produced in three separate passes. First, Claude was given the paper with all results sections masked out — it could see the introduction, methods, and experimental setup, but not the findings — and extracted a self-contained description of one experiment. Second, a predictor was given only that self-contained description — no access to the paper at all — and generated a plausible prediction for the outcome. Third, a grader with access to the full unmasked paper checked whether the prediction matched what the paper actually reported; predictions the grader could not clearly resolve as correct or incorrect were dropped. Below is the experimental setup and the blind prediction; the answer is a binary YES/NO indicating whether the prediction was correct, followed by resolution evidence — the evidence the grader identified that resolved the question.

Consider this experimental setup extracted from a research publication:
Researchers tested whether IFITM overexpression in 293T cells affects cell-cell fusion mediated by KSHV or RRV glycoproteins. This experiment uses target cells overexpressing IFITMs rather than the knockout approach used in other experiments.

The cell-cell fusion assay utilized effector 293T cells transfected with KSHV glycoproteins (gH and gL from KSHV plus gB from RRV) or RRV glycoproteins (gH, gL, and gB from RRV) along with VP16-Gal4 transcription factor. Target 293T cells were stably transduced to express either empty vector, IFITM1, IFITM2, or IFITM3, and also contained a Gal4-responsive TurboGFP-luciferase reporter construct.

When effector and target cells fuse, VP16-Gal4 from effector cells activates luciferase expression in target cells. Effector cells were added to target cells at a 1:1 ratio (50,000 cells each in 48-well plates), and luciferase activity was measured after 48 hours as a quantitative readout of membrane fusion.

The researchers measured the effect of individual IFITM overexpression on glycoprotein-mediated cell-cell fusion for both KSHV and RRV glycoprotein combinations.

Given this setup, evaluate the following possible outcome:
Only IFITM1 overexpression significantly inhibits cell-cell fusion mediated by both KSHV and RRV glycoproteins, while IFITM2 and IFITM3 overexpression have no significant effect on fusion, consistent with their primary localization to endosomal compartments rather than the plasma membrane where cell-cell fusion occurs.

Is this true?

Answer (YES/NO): NO